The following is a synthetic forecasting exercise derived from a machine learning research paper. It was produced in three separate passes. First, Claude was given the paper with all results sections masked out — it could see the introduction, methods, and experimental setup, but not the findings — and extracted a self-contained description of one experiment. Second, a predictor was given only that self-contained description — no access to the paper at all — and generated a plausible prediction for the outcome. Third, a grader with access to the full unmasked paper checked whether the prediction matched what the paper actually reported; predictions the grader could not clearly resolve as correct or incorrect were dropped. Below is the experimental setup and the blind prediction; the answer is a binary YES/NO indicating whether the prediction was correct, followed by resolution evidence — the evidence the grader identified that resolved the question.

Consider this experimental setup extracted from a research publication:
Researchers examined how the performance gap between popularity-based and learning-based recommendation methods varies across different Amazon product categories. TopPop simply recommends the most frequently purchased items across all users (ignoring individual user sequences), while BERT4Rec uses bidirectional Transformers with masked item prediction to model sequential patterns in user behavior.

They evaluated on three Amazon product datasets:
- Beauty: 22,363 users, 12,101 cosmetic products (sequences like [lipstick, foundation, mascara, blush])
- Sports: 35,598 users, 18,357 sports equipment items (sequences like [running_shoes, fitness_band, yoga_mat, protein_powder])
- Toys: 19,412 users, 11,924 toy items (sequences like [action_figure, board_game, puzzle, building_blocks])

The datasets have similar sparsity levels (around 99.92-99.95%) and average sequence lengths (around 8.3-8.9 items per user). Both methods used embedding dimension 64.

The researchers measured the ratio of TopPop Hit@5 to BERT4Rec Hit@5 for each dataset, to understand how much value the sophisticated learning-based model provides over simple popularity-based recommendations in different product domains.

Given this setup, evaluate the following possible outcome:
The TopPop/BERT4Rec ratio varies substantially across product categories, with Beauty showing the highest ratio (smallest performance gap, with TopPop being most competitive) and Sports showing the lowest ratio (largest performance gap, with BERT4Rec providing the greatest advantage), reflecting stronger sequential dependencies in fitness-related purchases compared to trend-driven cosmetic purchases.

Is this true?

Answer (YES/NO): NO